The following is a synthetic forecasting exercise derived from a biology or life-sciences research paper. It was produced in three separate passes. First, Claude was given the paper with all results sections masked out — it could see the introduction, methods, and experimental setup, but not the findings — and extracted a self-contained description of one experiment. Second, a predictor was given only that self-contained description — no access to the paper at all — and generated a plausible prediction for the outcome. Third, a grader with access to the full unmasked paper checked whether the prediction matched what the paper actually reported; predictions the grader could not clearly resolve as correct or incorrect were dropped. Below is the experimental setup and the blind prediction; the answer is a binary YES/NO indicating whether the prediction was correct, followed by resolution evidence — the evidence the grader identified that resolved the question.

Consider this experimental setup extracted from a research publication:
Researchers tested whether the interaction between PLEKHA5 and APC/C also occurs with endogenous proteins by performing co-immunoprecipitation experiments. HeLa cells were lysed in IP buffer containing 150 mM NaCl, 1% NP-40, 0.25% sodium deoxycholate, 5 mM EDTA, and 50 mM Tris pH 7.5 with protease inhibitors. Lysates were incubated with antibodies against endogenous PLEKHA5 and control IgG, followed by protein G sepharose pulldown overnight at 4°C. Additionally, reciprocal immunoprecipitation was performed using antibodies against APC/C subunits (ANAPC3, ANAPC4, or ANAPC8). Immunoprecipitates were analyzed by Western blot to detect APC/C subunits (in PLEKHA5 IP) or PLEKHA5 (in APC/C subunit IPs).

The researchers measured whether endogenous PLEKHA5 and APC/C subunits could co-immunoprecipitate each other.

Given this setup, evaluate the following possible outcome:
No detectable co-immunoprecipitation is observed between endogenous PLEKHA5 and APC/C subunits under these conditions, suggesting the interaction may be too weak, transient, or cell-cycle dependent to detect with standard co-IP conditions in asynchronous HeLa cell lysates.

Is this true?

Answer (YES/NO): NO